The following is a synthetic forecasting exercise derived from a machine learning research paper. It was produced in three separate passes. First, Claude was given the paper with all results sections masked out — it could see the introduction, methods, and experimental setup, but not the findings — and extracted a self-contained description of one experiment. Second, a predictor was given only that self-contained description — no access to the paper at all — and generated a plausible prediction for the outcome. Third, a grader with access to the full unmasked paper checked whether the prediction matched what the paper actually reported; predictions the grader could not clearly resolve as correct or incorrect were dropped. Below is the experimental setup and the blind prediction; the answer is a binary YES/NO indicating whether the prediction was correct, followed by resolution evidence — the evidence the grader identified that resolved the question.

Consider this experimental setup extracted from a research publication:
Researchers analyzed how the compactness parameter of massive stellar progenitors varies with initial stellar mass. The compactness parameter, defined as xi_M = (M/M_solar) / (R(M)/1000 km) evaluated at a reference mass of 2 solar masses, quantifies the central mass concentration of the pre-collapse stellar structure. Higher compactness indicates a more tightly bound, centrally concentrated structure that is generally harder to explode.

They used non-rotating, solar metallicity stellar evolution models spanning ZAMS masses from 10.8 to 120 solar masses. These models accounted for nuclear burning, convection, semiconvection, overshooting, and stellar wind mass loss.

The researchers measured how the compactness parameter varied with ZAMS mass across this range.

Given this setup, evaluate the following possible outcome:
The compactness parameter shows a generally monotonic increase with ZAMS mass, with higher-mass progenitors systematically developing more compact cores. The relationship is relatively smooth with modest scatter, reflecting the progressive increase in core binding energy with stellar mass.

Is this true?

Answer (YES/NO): NO